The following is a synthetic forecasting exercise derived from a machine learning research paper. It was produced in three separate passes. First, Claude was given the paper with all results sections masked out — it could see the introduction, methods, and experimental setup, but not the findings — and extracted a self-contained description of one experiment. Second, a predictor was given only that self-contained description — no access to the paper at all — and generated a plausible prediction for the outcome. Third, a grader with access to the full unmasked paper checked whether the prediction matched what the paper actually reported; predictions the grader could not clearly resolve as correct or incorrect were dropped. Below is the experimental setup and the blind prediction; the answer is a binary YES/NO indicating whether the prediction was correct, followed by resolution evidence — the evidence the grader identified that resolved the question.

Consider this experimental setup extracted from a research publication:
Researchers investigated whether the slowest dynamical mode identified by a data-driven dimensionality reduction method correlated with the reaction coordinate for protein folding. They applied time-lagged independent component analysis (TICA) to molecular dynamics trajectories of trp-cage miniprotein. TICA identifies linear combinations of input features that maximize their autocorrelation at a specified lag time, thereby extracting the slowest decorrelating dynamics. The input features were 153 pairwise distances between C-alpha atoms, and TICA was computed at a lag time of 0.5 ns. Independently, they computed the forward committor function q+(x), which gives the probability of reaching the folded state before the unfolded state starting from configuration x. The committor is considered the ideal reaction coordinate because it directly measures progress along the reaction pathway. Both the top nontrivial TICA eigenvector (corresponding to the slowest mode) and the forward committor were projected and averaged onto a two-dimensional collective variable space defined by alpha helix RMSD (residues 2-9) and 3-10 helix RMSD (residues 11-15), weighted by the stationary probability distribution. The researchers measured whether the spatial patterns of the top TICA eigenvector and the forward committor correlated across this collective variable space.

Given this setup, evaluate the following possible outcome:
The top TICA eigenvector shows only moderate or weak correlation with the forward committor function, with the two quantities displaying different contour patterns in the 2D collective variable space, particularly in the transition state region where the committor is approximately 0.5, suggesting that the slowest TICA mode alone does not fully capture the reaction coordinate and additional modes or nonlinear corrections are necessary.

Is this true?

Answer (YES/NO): NO